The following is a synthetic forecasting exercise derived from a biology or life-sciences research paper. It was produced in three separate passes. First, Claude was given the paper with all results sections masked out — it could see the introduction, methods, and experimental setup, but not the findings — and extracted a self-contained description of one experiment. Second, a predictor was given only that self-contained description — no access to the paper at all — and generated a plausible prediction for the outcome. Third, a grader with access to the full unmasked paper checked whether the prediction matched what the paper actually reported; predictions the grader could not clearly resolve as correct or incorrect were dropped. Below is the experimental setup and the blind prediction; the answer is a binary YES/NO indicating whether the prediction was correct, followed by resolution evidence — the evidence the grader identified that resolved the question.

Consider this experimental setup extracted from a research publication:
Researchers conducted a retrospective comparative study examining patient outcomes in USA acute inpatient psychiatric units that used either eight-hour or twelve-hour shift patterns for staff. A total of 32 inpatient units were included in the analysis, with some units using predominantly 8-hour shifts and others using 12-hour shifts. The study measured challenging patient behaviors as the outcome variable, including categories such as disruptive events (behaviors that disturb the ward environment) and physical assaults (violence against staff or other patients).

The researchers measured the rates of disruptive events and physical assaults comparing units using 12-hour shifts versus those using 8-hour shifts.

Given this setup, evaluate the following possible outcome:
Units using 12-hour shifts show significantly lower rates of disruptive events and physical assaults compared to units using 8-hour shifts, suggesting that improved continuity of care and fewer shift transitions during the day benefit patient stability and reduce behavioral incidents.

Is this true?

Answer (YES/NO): NO